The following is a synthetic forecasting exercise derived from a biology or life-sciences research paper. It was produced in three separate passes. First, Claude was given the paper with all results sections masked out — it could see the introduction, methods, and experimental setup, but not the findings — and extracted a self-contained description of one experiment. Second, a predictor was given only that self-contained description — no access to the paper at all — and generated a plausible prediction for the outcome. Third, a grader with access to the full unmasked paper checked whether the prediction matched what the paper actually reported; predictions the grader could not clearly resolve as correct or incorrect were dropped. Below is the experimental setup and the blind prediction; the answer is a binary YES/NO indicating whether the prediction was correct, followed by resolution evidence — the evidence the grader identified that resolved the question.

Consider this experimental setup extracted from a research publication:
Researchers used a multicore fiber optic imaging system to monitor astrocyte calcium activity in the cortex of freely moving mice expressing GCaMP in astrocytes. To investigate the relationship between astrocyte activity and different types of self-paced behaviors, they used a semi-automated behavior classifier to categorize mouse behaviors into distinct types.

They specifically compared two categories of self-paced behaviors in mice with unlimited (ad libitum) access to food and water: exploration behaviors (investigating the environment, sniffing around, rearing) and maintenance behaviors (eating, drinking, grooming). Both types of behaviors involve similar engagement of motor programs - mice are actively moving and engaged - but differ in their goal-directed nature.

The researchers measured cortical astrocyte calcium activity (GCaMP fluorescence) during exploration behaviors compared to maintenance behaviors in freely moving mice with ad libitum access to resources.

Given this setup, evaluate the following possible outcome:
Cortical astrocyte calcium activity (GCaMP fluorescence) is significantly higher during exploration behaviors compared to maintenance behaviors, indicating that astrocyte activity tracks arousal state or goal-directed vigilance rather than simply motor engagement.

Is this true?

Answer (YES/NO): YES